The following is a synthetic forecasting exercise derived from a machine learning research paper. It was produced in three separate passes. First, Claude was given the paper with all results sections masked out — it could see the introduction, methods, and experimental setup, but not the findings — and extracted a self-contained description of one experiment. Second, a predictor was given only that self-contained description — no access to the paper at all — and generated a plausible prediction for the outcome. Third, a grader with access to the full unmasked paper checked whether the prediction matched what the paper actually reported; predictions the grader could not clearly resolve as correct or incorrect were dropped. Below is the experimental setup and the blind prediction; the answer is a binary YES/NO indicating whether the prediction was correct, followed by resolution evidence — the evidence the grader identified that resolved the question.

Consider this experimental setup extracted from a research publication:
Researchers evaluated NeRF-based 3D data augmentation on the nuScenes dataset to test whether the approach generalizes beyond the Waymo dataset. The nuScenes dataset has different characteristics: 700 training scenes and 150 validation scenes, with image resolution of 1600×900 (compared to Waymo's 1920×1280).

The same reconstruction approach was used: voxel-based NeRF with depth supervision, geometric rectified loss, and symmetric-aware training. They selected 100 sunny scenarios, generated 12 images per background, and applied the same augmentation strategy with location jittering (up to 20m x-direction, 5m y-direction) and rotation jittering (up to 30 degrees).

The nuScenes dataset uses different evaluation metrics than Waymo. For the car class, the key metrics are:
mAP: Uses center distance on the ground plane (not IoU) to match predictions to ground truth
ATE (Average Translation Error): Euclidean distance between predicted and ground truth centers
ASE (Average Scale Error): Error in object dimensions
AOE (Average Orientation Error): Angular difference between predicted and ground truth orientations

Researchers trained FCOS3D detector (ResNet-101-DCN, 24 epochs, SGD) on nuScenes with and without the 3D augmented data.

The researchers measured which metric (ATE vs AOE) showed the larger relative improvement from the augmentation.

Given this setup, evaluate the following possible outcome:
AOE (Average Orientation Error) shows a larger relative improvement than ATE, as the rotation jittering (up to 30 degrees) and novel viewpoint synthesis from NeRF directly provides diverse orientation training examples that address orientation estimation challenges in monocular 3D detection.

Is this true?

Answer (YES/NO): NO